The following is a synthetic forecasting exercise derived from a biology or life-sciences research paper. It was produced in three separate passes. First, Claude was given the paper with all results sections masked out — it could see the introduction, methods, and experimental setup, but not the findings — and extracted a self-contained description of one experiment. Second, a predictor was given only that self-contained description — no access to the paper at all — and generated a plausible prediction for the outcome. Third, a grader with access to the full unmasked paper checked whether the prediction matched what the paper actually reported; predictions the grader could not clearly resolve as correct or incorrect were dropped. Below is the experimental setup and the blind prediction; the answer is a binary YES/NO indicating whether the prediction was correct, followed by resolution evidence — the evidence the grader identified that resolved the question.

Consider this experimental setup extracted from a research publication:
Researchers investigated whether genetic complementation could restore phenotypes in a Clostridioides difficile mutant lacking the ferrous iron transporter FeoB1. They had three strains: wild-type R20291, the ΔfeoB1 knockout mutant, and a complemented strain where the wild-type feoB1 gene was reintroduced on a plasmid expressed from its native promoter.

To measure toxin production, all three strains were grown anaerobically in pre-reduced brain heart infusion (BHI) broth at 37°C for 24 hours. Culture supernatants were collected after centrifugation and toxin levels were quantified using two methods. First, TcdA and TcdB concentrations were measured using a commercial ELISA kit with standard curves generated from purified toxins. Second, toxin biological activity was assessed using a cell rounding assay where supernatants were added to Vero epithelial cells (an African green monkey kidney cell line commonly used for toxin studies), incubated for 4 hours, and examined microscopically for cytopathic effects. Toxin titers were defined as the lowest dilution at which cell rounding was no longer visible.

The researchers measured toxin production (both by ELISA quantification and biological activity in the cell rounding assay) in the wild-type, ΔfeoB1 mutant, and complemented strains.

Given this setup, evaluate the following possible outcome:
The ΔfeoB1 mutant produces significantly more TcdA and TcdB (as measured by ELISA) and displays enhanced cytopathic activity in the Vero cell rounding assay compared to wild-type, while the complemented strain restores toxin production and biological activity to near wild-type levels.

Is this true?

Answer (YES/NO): NO